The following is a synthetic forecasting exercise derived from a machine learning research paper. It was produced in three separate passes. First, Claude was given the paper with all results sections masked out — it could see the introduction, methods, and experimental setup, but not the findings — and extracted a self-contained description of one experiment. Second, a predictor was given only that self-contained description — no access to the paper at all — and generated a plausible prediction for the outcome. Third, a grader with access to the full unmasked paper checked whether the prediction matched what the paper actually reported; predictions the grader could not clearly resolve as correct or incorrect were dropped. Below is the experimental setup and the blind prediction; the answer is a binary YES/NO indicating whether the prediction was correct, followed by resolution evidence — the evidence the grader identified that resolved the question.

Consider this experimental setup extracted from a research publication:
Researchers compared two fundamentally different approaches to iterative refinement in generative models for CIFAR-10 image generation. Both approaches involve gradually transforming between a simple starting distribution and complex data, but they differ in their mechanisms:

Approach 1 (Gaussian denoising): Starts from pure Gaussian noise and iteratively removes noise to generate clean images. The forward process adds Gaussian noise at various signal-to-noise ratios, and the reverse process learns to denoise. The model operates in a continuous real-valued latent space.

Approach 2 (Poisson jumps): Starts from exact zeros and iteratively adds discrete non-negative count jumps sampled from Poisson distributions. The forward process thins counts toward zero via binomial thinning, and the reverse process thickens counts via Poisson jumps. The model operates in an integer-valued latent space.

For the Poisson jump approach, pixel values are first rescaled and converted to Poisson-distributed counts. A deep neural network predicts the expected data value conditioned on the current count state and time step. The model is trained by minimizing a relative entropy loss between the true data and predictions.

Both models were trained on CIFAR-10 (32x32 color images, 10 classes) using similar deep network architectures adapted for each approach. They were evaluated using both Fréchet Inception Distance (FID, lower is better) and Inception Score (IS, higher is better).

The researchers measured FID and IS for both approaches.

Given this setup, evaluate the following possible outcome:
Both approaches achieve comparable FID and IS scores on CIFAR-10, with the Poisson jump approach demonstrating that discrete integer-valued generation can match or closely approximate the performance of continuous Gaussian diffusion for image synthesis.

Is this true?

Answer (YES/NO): YES